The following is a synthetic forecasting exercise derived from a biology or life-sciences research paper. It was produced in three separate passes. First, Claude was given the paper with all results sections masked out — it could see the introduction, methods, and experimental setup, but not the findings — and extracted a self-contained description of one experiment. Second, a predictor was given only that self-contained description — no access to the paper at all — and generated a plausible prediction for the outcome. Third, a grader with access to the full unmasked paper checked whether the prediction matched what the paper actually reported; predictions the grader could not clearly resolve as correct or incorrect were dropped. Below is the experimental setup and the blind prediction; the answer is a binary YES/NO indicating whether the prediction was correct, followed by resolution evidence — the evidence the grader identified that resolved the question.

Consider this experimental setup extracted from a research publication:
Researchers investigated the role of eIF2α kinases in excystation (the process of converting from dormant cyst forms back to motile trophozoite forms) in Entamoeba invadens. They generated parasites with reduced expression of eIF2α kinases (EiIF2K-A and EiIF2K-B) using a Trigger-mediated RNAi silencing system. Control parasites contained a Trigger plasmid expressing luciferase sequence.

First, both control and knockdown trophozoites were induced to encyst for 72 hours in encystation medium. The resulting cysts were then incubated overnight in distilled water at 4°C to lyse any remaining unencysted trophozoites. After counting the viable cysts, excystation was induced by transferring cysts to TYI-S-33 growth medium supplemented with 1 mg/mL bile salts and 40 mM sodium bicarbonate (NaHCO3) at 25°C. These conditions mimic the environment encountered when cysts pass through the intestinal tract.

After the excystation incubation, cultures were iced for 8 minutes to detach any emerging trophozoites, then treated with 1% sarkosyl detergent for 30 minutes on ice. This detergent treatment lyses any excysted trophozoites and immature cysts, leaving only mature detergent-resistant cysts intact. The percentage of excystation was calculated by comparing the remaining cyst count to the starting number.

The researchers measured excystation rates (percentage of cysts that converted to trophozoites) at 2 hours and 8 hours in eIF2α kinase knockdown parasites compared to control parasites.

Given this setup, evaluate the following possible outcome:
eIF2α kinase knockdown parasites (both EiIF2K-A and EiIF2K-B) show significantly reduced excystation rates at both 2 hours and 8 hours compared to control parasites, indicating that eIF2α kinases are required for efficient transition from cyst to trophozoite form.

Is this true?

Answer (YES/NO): YES